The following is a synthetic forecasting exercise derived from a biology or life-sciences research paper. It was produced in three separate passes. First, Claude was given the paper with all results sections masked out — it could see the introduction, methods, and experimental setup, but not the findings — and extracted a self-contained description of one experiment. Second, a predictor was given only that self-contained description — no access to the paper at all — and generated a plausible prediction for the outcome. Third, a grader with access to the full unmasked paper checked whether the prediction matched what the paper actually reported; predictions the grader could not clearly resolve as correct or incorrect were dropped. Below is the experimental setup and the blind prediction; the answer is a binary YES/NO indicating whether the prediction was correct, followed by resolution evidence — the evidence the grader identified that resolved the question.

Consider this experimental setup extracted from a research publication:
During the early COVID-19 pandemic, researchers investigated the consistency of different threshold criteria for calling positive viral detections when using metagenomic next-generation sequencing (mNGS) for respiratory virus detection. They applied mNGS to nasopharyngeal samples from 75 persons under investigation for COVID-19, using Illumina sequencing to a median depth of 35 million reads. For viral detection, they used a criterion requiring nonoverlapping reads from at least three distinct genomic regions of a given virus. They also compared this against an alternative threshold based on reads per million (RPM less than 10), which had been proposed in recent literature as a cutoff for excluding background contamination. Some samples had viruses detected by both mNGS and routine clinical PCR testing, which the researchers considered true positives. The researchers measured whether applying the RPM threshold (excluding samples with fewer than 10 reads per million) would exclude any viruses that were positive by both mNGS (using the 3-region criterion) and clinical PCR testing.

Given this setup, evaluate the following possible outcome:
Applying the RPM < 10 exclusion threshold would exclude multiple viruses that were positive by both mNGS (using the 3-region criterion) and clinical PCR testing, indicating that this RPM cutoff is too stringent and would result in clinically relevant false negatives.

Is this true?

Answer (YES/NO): YES